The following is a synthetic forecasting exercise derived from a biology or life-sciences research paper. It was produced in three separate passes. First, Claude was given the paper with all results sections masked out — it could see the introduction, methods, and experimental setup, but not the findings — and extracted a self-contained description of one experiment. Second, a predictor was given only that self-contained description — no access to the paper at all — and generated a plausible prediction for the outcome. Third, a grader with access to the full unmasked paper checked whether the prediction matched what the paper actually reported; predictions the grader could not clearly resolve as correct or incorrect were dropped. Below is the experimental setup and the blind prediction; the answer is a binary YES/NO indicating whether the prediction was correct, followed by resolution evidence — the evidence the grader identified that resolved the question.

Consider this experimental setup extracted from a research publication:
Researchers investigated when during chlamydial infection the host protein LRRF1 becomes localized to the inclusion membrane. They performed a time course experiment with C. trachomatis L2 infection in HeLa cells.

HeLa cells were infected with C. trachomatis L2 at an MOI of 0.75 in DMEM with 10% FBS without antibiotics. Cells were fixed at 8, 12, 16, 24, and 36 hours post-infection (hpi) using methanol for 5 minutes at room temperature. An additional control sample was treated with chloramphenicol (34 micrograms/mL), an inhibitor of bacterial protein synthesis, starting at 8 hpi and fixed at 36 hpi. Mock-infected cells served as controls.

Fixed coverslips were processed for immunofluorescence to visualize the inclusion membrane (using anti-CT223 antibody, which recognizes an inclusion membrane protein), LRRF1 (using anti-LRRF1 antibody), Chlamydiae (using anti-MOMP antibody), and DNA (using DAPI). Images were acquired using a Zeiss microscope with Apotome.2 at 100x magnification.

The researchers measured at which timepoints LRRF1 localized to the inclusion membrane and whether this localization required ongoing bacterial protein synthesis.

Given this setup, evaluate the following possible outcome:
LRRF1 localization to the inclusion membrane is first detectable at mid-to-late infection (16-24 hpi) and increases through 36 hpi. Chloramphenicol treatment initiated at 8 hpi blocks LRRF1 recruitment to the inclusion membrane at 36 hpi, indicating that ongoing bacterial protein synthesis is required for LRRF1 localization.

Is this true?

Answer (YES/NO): NO